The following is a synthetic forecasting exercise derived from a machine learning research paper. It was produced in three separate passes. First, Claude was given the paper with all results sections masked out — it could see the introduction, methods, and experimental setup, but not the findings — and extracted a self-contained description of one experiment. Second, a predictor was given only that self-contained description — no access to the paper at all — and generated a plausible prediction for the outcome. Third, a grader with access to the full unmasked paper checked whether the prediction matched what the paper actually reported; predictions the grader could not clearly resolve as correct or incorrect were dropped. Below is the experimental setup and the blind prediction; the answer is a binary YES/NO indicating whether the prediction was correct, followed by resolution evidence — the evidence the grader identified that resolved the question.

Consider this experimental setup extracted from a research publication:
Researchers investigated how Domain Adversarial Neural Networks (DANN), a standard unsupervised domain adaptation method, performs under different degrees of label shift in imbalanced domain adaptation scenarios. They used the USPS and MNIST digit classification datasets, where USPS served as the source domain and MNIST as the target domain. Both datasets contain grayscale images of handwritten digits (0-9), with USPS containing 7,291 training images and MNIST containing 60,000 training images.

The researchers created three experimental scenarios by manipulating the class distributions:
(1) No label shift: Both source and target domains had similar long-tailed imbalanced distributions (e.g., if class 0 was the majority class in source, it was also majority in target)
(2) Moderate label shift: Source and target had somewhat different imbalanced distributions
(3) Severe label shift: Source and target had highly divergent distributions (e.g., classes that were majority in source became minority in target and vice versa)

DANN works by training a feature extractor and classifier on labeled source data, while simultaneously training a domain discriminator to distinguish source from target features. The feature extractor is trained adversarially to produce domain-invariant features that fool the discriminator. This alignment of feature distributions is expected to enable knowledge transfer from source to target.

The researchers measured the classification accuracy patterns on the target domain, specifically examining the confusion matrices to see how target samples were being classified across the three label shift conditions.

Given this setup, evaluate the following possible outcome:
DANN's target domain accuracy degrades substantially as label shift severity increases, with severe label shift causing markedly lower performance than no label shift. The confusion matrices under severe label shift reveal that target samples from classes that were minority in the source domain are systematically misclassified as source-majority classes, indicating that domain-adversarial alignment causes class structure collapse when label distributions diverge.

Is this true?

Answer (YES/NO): NO